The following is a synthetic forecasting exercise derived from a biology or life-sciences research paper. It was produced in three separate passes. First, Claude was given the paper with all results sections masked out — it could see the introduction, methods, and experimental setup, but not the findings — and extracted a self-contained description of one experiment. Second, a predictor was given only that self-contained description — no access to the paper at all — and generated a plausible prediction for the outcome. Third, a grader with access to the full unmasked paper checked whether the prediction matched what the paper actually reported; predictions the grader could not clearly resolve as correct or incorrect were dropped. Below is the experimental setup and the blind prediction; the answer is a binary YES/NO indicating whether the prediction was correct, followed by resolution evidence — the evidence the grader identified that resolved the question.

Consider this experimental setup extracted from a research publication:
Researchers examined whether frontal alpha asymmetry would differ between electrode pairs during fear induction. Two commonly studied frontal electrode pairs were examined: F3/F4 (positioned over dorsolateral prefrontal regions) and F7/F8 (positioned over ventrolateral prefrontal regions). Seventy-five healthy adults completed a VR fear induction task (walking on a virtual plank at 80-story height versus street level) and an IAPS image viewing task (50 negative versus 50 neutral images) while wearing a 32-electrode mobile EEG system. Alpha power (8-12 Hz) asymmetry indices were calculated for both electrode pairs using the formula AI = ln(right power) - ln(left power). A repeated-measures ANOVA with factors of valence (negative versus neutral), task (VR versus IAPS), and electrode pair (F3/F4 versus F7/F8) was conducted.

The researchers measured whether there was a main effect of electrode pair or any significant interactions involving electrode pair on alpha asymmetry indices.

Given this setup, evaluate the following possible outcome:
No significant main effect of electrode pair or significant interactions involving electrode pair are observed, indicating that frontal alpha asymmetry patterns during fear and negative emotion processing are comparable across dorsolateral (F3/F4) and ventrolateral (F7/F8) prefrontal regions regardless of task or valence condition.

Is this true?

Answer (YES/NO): NO